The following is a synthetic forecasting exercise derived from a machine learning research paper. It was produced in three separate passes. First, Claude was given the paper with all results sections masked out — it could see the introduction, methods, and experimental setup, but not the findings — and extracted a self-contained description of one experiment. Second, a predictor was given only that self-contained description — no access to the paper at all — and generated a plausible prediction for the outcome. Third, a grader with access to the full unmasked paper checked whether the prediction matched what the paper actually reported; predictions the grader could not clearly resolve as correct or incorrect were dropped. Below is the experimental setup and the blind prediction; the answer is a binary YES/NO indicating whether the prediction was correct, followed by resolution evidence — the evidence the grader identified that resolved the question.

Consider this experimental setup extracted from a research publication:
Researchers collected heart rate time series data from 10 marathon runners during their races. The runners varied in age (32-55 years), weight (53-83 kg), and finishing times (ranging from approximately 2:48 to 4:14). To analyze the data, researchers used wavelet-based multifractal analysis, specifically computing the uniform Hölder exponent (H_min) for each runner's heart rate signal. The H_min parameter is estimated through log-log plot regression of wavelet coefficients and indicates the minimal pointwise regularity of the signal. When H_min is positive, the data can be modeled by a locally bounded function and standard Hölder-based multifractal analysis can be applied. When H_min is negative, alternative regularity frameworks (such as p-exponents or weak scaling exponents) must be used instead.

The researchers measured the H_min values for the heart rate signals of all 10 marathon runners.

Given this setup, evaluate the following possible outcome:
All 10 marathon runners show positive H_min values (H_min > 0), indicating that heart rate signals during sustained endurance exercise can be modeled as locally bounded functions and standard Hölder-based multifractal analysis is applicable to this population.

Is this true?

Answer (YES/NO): YES